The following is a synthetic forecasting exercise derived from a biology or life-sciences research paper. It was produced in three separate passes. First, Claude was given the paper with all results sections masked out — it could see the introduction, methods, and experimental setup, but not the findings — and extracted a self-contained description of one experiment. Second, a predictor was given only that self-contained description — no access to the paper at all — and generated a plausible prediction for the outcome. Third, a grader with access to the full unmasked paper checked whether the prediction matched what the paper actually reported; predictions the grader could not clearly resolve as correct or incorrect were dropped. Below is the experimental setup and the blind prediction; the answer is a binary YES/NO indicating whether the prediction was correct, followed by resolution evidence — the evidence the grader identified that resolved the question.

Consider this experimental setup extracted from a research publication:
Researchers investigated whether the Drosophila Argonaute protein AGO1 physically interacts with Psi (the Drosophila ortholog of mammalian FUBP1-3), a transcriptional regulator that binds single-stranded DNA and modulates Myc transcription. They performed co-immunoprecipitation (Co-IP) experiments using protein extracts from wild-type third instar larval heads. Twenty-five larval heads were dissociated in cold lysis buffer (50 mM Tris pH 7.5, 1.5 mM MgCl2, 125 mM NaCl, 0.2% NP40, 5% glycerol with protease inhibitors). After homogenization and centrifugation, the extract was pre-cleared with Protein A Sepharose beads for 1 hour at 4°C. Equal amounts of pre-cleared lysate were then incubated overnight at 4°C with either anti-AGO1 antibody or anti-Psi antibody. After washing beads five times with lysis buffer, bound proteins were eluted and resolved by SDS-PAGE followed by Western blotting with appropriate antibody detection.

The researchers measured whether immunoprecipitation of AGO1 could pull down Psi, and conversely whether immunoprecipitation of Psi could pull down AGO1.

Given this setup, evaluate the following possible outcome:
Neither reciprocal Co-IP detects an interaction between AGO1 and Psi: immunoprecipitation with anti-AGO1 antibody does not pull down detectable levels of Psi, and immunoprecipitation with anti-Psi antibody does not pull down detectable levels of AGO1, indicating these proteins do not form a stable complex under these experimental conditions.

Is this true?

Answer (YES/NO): NO